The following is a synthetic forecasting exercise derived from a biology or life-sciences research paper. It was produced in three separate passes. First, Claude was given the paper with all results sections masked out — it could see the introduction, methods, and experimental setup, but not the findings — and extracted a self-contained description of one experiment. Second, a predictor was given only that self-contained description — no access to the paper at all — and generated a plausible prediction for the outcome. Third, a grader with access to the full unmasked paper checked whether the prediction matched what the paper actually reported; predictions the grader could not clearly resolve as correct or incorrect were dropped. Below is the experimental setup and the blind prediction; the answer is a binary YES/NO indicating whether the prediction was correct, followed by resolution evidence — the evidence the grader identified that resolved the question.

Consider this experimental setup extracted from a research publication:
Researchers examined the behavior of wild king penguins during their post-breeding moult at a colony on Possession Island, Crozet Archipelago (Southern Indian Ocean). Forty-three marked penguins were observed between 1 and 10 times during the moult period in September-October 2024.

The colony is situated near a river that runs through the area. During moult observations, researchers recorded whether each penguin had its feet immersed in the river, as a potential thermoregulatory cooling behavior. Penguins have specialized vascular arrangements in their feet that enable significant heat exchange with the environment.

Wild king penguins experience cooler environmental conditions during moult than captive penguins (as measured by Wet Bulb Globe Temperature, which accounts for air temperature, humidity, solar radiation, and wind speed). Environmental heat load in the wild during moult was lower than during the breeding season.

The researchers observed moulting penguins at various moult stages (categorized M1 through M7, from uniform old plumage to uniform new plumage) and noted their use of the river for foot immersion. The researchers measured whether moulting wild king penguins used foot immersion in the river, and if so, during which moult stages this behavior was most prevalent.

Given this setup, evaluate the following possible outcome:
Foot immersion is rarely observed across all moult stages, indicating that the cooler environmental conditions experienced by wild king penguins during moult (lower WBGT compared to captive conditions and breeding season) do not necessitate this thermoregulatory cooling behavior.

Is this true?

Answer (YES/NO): NO